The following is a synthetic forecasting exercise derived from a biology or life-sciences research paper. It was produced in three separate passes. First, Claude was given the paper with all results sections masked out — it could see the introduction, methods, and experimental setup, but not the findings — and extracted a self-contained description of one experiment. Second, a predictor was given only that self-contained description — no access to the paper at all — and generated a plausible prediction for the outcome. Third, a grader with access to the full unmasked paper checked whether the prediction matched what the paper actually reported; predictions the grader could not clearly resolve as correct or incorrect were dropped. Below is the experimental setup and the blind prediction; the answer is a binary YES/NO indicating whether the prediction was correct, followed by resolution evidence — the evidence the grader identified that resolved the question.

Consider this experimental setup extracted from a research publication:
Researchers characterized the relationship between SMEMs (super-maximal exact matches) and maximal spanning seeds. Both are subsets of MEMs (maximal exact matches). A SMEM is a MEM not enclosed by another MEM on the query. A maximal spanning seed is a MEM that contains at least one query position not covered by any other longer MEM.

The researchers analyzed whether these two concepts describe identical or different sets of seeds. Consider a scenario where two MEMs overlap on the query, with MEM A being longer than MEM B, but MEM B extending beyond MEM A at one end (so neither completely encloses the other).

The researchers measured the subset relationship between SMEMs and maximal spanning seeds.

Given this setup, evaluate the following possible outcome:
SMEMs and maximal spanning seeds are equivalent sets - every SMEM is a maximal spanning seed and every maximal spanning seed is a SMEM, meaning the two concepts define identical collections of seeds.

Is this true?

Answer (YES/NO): NO